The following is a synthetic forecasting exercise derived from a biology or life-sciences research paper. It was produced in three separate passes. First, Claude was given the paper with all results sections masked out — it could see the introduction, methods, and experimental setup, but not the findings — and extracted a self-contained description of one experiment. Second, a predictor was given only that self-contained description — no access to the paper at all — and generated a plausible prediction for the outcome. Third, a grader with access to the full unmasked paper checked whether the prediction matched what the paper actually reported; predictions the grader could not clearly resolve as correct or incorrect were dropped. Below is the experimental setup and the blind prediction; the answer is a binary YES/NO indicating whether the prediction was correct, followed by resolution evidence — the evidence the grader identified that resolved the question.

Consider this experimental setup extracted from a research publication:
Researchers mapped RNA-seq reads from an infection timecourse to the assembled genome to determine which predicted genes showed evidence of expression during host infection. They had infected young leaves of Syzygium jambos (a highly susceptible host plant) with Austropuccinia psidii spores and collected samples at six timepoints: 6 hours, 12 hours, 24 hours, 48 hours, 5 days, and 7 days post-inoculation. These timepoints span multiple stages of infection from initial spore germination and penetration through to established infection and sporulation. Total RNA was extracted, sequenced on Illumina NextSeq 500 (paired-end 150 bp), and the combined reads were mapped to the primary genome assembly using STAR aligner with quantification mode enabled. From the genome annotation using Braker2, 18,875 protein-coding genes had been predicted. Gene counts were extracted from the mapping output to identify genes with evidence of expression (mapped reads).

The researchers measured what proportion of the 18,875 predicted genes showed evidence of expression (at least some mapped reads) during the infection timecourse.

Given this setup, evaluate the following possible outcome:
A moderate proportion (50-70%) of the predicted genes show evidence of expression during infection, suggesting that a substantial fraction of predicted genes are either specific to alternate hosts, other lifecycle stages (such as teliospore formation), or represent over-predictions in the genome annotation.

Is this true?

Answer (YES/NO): YES